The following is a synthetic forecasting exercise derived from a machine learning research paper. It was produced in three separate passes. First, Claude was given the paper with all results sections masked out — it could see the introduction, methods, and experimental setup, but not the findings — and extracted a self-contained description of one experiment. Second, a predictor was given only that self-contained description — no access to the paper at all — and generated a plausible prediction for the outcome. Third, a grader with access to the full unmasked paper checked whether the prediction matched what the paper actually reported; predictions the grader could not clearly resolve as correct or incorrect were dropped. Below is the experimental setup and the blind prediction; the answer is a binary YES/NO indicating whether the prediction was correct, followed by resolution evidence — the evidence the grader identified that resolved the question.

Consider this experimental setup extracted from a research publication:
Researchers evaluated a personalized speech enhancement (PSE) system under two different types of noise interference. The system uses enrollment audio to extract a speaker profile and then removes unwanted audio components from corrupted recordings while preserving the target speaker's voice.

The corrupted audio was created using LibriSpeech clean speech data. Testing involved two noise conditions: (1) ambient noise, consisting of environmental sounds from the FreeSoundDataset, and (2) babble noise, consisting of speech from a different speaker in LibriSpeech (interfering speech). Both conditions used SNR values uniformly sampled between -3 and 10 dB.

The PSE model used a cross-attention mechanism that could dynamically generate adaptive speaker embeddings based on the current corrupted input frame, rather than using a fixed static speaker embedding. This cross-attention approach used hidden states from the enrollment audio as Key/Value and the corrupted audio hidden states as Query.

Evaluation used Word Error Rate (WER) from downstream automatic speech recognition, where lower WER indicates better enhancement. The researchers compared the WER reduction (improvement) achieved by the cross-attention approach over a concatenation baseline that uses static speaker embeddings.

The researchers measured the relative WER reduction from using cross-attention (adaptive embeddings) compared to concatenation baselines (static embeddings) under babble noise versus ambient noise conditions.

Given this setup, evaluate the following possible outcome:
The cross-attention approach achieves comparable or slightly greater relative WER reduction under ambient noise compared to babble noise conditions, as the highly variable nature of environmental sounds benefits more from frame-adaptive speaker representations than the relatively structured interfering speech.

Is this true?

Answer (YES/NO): NO